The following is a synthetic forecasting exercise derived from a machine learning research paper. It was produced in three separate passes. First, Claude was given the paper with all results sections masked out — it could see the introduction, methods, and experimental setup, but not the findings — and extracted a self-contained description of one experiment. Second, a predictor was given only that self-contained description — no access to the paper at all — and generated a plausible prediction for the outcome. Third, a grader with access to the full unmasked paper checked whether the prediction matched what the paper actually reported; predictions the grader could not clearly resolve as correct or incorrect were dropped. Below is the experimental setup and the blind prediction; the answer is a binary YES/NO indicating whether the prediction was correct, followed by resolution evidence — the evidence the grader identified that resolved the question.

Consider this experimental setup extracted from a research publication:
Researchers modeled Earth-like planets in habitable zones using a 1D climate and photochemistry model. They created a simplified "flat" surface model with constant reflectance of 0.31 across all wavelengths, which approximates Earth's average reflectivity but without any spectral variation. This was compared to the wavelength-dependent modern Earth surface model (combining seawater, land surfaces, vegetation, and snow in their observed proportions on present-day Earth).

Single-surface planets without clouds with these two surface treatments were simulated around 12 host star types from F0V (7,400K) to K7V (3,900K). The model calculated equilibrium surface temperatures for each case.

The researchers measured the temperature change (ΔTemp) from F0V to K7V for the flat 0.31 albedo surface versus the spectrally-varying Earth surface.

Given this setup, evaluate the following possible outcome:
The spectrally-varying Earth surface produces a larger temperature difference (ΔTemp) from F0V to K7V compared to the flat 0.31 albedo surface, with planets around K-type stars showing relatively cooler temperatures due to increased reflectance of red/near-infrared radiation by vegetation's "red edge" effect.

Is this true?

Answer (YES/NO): NO